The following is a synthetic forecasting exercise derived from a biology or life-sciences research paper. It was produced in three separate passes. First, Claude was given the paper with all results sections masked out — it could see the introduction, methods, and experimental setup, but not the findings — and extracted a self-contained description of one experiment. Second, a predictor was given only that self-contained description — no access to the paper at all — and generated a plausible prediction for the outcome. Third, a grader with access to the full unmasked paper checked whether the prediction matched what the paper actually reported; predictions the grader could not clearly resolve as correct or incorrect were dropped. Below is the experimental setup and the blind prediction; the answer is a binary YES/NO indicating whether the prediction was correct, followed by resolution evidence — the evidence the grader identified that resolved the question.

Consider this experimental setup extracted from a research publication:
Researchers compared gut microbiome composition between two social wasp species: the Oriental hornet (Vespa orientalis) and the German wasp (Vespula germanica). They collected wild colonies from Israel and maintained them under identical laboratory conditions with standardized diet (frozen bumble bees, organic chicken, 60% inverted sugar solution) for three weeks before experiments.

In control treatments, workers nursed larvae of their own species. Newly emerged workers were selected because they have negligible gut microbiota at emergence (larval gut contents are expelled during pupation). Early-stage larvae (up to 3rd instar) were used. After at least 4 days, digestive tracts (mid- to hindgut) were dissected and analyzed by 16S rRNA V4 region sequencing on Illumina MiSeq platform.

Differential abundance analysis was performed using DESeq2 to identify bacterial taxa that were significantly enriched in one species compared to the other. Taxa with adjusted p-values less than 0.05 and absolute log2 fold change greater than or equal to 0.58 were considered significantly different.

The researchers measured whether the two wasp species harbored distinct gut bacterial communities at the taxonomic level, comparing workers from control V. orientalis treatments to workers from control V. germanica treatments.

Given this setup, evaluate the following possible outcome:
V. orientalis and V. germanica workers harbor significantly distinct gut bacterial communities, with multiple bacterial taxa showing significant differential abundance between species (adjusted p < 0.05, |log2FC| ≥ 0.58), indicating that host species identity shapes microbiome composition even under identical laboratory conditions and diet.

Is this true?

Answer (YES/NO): NO